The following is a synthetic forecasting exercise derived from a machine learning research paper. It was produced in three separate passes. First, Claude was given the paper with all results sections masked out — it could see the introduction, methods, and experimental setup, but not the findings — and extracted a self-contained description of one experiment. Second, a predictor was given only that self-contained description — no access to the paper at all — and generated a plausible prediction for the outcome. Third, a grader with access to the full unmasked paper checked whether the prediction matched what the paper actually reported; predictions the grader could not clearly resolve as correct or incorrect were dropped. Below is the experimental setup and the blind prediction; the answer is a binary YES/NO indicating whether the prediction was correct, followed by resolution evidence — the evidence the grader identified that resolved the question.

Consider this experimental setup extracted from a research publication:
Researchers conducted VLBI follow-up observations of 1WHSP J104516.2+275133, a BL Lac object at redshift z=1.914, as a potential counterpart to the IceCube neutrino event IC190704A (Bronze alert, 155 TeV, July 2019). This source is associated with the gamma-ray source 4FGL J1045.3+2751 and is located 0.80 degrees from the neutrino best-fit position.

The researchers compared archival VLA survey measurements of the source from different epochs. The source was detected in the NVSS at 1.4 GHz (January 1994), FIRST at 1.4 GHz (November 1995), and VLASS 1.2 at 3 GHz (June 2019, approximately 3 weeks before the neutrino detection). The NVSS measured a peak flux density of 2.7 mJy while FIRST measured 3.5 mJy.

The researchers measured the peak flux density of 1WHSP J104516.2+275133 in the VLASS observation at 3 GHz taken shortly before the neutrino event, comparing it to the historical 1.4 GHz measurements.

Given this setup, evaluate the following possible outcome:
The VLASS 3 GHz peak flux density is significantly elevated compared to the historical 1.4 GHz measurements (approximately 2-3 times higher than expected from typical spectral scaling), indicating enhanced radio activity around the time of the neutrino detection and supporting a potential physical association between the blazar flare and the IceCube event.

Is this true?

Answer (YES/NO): NO